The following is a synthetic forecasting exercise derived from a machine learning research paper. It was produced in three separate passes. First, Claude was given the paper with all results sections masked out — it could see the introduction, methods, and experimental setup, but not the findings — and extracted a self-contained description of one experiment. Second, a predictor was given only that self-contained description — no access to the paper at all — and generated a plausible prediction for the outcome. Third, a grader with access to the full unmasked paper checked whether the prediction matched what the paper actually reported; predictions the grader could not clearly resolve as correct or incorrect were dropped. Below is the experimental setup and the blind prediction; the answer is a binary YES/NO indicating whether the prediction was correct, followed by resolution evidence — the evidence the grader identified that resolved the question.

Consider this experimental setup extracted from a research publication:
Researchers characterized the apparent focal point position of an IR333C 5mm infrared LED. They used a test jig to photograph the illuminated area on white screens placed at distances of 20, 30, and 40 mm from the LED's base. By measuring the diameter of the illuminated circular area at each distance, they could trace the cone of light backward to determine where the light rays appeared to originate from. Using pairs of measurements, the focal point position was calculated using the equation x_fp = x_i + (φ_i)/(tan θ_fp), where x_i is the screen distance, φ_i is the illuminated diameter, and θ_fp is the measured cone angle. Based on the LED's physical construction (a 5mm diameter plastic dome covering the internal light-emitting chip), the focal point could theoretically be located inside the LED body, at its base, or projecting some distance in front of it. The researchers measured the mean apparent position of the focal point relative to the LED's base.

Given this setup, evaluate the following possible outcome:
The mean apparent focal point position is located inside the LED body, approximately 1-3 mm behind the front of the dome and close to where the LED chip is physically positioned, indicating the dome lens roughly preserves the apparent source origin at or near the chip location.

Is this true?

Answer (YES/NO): NO